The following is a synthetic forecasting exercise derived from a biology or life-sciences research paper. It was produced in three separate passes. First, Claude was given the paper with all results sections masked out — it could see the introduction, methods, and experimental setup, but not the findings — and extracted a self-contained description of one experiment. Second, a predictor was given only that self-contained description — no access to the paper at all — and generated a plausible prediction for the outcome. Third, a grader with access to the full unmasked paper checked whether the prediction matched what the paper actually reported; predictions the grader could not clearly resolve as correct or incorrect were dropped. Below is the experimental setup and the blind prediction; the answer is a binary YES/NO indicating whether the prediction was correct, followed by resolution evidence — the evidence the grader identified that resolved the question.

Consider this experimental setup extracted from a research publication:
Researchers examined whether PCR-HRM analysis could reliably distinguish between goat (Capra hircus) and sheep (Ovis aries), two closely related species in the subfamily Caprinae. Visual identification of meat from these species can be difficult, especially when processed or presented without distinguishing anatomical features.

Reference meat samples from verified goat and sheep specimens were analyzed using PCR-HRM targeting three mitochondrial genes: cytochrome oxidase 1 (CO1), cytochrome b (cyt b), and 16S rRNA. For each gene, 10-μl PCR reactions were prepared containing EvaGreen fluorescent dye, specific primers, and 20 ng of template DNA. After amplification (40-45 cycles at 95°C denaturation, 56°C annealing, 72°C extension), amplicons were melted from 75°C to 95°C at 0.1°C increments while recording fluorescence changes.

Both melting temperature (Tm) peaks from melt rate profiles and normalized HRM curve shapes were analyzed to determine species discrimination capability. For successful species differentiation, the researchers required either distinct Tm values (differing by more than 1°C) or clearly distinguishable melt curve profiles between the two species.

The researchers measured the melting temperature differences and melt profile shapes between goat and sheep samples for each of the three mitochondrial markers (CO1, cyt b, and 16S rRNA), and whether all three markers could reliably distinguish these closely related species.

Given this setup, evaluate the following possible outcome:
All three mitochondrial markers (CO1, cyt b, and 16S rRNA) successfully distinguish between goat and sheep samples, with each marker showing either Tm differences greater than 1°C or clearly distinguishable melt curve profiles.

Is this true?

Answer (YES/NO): YES